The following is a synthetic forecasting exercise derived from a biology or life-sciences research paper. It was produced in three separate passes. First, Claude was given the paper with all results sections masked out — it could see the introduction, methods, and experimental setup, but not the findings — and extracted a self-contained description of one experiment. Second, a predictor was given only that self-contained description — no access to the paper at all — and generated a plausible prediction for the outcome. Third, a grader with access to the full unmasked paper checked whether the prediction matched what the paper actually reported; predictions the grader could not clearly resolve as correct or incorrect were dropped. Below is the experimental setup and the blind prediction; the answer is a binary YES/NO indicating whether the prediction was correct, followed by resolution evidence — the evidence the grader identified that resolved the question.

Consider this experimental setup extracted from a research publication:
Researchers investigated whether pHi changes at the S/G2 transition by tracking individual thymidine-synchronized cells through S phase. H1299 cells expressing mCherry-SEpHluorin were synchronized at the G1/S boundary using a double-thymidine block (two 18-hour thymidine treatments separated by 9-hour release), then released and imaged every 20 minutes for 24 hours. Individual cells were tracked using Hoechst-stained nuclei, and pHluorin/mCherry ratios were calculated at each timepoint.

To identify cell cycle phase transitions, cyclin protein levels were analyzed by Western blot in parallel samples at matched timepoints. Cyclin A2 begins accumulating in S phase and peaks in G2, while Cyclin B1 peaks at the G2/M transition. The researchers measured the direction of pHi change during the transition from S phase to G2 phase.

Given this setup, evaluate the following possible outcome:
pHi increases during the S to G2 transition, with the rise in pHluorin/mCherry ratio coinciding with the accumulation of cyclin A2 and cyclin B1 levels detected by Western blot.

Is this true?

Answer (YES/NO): NO